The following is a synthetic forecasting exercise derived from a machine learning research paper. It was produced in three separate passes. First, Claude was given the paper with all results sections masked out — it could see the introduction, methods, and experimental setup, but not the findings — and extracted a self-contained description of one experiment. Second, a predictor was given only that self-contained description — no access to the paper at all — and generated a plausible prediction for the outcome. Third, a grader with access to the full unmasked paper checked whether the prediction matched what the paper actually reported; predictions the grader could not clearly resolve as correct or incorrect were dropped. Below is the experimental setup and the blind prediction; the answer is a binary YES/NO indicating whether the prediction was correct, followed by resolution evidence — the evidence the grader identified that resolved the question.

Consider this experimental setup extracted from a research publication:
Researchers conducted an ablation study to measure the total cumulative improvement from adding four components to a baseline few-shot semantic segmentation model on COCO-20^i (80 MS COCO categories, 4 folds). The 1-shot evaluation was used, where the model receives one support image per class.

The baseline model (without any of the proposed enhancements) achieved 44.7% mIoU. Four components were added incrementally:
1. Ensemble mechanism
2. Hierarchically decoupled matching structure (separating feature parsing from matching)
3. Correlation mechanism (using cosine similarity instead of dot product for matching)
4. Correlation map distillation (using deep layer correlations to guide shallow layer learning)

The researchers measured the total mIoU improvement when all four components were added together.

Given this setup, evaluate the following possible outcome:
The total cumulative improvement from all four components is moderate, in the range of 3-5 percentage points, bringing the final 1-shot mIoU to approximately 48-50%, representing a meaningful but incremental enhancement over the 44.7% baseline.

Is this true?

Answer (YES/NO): NO